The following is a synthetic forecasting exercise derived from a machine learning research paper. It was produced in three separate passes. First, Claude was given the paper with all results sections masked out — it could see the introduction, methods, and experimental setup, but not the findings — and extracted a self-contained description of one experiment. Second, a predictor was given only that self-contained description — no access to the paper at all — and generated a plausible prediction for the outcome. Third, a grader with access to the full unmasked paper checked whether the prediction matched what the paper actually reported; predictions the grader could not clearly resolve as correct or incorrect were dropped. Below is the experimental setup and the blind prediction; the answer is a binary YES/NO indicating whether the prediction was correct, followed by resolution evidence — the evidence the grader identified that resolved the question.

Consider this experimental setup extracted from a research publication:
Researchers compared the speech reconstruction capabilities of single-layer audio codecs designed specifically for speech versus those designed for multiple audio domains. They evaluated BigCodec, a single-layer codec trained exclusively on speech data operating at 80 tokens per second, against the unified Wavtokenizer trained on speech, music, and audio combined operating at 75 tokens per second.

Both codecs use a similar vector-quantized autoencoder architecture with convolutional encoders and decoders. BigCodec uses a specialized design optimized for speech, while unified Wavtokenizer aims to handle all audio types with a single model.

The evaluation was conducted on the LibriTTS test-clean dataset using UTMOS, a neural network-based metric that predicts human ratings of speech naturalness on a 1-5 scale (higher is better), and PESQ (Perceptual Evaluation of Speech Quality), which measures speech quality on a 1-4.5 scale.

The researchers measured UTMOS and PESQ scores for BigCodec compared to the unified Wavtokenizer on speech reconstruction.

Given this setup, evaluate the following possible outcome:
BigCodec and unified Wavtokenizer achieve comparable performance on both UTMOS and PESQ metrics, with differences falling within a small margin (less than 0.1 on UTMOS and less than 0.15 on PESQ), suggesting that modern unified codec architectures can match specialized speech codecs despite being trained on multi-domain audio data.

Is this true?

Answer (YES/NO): NO